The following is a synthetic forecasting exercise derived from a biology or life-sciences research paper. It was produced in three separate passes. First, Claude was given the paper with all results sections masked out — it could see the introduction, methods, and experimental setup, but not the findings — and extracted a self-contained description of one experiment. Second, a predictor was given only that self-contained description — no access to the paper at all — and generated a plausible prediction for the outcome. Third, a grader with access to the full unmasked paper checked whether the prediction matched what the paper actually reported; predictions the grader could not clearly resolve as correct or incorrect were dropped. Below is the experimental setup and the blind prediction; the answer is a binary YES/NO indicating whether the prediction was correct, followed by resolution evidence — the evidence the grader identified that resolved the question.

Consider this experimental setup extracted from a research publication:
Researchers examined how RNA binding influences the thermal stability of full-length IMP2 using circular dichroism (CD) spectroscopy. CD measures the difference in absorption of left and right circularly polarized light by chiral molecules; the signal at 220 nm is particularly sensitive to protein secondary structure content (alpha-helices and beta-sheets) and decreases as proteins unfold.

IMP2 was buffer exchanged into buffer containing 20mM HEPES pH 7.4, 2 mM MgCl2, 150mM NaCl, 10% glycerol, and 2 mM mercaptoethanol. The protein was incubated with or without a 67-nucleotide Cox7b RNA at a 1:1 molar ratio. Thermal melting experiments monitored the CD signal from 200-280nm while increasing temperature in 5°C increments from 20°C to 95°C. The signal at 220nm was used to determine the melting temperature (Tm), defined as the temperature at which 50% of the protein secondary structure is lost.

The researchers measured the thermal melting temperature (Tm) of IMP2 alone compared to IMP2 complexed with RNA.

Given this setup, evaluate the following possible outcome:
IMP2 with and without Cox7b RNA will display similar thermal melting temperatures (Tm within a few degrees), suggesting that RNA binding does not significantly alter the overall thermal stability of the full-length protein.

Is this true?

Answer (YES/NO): NO